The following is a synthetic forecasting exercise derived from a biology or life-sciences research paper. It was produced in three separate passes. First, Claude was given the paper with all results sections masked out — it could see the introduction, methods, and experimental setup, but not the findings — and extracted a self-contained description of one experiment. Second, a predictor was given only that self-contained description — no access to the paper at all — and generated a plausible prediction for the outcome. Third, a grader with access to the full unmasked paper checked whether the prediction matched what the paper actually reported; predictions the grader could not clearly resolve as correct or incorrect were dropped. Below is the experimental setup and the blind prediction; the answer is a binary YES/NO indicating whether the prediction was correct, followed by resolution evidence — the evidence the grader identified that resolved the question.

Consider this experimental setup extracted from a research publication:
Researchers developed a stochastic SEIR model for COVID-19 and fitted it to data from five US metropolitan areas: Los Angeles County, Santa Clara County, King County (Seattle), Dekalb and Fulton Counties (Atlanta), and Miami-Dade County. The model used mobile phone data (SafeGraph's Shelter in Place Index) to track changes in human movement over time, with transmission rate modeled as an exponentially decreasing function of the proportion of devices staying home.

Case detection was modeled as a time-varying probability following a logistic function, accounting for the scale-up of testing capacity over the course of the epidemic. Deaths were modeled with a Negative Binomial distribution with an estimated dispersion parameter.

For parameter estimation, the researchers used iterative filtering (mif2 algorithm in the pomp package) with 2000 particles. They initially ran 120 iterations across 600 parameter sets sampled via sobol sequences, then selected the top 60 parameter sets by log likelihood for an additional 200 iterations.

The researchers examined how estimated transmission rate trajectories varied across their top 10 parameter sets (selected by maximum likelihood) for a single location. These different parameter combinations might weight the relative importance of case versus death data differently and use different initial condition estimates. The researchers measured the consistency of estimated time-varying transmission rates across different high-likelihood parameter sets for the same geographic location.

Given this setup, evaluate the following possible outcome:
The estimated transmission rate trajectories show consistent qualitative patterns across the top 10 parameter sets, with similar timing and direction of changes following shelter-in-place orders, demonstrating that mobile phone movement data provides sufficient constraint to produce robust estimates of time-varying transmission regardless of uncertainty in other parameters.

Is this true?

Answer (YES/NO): NO